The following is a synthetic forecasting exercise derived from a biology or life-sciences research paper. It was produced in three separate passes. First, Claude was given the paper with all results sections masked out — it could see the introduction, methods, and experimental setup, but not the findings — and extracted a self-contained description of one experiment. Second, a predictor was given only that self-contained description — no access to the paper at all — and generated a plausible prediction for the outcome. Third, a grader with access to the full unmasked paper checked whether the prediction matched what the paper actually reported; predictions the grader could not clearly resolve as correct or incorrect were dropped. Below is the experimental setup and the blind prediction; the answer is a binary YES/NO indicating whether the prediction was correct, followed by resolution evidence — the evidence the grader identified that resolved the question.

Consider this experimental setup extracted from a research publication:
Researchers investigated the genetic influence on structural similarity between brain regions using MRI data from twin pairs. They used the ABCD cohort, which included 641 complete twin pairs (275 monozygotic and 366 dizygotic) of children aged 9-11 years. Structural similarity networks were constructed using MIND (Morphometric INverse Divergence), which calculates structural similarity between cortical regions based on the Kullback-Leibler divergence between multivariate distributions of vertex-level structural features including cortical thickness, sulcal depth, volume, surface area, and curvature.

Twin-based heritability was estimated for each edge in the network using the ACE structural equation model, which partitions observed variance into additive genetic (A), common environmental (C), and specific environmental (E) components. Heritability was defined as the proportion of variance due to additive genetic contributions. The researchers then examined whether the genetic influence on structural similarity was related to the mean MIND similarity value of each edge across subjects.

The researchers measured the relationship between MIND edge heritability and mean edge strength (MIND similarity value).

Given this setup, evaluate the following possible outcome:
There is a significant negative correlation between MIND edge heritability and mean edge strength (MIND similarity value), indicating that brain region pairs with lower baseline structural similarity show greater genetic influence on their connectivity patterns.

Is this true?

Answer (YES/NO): YES